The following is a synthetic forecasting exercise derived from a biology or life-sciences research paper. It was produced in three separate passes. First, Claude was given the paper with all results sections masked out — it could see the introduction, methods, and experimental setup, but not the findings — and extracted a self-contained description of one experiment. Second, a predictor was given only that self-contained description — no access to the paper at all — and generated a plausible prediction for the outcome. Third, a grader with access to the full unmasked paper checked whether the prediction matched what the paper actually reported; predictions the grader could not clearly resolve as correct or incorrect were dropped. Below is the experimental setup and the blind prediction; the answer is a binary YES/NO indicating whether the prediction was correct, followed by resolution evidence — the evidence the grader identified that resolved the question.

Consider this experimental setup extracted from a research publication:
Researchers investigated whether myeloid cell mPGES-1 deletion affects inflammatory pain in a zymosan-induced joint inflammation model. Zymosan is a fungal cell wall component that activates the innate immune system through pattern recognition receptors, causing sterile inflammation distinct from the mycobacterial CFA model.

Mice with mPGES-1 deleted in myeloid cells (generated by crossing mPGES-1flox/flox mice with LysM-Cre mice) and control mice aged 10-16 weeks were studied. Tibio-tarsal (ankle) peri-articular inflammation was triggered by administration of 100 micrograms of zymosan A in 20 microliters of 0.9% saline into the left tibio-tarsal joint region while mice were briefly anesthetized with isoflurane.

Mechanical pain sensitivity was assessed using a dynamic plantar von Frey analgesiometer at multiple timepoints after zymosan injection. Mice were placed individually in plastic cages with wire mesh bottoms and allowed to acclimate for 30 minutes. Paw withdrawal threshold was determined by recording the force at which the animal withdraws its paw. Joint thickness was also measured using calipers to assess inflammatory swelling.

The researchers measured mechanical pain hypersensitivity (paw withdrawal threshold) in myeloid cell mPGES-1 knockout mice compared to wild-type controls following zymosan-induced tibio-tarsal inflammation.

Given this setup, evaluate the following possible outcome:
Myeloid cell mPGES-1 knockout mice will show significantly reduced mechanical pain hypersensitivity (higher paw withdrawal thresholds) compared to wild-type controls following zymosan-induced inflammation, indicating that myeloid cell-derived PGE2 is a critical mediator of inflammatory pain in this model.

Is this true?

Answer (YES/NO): YES